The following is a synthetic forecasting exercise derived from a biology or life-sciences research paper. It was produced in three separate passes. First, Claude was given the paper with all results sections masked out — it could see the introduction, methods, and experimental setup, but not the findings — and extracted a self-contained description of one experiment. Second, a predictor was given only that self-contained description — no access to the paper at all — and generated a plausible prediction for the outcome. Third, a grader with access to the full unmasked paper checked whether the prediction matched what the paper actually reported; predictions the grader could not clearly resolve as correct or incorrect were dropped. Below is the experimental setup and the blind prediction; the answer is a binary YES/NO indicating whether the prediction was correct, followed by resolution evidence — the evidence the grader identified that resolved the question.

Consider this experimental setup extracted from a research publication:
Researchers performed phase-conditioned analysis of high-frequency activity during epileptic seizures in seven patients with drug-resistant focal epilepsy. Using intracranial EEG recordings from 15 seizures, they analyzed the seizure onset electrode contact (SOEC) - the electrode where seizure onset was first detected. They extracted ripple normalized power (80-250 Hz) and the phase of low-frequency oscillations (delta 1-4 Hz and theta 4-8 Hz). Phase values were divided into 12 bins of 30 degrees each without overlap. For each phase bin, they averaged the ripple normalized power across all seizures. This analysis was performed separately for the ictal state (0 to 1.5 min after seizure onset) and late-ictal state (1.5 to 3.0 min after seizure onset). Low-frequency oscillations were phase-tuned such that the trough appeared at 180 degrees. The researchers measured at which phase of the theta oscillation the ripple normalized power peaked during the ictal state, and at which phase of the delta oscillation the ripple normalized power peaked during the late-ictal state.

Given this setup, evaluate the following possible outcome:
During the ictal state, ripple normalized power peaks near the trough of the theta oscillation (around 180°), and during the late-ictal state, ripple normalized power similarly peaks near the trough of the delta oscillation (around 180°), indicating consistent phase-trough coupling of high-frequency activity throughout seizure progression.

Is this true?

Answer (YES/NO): YES